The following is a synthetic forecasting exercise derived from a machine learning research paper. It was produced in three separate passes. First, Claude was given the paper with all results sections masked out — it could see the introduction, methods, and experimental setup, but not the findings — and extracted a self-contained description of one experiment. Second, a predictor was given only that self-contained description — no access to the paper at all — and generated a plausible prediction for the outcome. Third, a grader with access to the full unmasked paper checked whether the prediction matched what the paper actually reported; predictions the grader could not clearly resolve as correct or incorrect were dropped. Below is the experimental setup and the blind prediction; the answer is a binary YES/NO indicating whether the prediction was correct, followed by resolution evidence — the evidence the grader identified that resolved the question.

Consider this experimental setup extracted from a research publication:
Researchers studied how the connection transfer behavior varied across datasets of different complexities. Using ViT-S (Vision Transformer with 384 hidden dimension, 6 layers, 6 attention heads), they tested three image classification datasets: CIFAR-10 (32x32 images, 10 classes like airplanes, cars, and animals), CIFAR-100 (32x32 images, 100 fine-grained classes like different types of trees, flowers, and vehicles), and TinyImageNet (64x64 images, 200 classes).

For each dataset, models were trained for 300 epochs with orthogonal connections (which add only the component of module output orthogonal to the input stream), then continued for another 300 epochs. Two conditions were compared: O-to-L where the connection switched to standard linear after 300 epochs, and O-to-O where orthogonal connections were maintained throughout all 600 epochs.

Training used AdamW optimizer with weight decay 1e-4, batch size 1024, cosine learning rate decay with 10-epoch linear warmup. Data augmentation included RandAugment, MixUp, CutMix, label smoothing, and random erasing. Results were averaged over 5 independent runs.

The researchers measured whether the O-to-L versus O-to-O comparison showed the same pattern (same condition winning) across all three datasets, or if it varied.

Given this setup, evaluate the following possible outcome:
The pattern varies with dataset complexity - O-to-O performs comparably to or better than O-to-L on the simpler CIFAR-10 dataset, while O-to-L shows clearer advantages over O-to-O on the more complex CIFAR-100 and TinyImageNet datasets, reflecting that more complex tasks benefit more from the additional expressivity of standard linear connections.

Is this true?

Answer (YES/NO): YES